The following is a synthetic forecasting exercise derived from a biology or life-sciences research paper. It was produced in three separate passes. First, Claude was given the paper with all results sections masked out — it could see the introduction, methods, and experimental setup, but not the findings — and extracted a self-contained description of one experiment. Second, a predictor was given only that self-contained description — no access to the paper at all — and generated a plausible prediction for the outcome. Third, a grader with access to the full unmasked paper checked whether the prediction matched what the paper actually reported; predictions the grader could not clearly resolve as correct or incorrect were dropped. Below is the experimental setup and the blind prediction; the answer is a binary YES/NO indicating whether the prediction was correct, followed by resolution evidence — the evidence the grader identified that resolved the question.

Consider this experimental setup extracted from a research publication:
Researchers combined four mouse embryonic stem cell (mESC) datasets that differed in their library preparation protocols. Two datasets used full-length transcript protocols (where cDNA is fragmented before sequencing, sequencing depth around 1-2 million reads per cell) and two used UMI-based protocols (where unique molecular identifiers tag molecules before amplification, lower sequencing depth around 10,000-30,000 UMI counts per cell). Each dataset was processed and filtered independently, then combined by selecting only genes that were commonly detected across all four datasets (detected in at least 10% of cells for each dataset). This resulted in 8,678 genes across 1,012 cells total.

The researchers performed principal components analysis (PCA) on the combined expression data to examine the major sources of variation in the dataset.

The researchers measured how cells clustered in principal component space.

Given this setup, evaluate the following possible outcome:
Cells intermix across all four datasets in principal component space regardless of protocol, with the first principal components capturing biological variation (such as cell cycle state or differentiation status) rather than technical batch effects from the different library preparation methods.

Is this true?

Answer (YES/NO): NO